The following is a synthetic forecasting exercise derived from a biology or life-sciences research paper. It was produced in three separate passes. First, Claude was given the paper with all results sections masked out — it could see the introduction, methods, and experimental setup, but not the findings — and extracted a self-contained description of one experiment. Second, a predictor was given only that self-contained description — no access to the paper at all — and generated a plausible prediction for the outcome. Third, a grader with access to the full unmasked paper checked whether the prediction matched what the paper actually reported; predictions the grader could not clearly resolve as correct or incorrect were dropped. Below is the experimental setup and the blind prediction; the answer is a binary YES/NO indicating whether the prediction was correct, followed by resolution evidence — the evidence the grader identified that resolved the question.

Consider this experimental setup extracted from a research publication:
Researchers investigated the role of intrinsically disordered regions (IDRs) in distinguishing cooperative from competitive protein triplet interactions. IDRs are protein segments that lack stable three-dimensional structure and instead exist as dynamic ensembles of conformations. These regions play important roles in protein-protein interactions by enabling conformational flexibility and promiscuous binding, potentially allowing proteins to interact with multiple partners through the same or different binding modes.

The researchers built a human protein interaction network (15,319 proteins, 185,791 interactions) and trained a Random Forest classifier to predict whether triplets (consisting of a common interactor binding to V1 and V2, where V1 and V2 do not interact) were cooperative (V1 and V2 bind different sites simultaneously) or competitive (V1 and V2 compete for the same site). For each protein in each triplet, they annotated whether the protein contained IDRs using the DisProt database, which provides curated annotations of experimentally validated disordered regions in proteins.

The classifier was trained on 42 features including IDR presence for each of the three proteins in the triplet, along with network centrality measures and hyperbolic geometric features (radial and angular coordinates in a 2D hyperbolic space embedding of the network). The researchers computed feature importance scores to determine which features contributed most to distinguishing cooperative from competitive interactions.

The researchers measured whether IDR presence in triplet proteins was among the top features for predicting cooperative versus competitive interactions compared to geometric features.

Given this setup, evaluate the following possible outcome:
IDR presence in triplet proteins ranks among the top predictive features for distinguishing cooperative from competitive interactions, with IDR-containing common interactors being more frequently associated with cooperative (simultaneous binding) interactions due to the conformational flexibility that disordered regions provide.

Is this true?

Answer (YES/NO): NO